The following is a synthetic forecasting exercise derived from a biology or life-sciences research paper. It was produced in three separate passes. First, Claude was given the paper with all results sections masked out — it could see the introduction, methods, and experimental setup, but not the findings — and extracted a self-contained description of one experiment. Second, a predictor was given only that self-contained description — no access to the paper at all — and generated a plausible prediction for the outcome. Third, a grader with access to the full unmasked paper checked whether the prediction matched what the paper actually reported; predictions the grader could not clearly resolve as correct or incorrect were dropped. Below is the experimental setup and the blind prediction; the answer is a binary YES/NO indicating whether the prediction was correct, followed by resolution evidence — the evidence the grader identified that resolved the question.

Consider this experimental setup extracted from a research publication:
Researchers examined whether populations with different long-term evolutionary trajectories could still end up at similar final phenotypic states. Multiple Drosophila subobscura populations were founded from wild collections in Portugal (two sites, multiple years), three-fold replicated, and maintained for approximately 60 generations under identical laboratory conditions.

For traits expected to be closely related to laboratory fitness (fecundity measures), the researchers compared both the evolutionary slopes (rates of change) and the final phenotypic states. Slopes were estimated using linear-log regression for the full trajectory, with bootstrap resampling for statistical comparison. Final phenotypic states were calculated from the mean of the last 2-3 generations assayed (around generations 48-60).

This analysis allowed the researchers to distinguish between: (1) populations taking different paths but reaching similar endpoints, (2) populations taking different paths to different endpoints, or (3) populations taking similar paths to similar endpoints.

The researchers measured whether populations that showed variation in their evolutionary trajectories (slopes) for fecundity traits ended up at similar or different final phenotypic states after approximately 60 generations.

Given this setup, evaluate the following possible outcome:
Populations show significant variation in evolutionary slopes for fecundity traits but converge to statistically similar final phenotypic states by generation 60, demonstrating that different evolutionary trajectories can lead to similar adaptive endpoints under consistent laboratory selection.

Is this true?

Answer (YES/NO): NO